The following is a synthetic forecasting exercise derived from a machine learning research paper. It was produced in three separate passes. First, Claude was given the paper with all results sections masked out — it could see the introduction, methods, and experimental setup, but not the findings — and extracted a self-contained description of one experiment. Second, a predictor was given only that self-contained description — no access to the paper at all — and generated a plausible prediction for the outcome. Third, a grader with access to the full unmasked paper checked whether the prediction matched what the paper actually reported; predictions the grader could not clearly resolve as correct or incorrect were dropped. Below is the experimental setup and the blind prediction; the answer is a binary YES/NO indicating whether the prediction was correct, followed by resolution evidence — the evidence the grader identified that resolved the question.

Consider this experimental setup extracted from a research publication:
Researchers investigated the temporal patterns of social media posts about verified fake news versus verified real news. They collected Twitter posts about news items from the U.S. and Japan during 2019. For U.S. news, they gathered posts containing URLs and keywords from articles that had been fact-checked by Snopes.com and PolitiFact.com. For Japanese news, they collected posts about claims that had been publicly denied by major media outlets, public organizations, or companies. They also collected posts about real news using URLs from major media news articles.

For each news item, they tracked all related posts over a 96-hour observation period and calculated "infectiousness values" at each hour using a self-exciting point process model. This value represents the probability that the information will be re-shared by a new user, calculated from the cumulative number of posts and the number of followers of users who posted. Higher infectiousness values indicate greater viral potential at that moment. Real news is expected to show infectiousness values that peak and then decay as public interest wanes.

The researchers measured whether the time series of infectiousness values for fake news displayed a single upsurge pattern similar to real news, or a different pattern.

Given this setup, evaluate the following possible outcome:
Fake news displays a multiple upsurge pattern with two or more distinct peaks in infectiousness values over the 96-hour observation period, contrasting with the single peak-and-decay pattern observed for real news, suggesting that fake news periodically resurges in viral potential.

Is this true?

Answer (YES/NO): YES